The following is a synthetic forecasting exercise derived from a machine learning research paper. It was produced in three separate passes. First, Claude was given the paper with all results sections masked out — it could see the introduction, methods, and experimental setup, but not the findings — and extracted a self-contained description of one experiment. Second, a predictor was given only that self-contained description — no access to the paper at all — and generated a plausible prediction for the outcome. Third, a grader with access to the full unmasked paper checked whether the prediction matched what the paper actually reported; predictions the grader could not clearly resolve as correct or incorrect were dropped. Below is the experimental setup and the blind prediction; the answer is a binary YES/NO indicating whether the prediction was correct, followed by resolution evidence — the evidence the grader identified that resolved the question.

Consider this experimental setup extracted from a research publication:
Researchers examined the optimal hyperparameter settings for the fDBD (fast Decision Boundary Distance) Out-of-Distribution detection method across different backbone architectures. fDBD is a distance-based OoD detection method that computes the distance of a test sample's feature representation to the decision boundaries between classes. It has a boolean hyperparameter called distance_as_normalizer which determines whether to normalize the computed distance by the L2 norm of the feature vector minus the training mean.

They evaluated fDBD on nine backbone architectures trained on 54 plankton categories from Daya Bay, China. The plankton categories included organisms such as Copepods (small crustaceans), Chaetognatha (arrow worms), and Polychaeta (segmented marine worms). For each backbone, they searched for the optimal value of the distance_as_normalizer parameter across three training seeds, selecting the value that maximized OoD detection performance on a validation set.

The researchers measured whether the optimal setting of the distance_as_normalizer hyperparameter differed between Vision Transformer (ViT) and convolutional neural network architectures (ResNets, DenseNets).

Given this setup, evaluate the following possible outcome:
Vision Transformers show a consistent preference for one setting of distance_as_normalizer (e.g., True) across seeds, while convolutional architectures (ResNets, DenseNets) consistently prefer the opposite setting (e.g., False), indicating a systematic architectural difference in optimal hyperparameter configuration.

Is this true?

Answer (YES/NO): NO